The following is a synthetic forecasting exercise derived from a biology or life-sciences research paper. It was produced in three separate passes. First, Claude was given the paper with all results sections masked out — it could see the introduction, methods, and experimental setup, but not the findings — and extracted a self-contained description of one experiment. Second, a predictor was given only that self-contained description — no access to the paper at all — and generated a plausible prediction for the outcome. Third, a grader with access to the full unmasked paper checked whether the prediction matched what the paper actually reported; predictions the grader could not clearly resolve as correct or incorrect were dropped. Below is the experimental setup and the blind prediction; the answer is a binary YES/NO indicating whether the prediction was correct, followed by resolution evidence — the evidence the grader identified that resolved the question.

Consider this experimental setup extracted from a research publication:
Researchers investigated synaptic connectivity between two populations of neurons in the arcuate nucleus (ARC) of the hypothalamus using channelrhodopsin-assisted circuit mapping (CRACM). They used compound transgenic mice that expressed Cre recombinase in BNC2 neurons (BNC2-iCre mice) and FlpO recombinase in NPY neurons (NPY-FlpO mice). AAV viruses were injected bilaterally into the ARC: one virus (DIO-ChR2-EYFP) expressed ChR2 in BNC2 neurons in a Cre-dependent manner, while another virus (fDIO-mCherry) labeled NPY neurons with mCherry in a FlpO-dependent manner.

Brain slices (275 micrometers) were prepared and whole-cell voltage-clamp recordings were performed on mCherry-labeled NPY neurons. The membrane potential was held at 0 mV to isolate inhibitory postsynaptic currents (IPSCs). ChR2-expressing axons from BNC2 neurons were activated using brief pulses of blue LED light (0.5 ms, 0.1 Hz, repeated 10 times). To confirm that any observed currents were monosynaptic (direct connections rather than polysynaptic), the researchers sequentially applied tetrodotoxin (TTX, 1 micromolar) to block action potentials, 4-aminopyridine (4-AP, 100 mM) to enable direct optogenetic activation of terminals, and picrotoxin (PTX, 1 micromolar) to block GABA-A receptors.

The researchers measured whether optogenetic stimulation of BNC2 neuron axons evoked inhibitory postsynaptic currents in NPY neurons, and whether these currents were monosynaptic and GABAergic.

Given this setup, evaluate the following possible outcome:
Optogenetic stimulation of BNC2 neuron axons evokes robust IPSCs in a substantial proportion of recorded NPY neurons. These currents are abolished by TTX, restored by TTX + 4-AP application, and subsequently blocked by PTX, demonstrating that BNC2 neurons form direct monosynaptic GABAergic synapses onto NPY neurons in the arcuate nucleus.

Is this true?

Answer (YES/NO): YES